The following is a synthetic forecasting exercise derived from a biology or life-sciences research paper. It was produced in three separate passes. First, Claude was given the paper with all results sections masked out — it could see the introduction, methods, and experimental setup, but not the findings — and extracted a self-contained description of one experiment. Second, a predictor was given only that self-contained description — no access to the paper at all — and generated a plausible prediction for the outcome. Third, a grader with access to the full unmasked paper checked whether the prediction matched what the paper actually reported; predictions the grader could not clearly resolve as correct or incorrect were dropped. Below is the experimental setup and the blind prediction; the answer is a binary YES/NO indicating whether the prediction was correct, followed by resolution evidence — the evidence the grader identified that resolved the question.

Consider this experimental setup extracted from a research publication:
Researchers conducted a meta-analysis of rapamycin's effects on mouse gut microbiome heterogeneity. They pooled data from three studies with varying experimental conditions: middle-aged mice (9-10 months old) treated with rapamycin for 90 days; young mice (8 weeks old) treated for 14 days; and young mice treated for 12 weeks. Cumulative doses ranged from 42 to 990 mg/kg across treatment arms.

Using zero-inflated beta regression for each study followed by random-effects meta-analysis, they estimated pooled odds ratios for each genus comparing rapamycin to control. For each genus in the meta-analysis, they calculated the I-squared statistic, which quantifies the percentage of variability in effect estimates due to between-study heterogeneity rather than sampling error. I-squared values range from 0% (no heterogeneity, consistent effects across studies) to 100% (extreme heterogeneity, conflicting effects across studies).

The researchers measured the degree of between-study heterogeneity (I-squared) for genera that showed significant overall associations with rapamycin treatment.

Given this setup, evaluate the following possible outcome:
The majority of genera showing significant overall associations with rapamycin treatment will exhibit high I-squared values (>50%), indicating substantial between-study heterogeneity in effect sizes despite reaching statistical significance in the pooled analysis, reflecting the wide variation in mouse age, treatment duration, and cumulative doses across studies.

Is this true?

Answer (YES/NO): NO